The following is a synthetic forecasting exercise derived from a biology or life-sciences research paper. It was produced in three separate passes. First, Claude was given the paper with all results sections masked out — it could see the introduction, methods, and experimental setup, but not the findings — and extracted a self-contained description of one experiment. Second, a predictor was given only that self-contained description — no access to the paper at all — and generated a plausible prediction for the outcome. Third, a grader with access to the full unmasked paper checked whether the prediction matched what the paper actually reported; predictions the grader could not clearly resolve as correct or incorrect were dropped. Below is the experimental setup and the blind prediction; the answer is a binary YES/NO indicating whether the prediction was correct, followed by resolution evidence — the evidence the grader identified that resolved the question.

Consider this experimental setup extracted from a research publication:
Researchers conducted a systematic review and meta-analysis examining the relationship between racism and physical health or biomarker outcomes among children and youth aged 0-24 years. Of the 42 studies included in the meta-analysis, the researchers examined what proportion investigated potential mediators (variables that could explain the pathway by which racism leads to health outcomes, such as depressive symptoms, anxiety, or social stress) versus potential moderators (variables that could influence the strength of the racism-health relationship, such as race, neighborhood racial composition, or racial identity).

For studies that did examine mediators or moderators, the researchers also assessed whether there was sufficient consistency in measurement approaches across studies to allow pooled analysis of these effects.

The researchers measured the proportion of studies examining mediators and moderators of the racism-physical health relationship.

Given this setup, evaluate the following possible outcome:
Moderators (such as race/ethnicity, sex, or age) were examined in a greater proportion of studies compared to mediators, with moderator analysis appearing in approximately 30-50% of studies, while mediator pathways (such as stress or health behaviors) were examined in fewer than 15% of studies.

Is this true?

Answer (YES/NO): YES